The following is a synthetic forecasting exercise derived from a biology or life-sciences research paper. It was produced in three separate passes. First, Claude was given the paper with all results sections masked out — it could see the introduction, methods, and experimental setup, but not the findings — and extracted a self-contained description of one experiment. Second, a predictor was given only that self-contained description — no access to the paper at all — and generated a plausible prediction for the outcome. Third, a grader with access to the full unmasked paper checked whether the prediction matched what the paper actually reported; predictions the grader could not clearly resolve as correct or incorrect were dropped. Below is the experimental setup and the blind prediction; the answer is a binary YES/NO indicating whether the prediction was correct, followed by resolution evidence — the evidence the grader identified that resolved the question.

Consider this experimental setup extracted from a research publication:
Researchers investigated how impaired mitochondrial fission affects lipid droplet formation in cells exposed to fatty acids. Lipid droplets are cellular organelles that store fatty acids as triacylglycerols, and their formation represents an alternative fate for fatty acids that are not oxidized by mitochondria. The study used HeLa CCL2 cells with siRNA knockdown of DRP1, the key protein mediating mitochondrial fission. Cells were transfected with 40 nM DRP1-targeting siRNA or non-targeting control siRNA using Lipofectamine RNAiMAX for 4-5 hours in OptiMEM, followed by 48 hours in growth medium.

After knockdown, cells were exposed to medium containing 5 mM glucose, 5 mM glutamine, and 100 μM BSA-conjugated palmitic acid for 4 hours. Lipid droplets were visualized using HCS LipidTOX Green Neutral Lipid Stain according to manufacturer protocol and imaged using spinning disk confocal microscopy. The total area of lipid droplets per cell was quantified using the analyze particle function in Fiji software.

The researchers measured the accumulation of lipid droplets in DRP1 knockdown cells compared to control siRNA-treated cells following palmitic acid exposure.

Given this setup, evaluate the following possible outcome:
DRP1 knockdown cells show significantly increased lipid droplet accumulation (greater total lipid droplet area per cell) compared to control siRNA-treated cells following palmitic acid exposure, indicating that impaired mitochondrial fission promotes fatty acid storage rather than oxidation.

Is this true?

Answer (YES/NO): YES